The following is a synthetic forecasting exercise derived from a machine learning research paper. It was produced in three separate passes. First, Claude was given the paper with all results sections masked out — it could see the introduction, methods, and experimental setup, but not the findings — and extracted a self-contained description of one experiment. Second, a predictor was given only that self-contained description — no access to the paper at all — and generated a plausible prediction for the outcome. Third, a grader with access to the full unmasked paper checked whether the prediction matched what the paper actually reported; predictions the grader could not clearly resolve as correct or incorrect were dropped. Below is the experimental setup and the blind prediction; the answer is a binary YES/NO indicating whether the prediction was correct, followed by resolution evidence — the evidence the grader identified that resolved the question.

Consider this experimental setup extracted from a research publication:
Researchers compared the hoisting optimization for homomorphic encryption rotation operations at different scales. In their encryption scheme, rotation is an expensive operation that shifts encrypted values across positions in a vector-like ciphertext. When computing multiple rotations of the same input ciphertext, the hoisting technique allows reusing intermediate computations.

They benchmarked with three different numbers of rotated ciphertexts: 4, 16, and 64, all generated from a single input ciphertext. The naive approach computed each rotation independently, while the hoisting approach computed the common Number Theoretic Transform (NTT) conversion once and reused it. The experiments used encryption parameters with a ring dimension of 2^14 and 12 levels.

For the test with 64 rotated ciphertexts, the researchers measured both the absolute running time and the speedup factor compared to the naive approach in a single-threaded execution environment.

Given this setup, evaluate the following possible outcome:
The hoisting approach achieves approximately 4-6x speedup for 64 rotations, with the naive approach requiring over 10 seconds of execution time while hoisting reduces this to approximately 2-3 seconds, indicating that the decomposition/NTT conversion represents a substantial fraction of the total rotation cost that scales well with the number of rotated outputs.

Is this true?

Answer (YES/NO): NO